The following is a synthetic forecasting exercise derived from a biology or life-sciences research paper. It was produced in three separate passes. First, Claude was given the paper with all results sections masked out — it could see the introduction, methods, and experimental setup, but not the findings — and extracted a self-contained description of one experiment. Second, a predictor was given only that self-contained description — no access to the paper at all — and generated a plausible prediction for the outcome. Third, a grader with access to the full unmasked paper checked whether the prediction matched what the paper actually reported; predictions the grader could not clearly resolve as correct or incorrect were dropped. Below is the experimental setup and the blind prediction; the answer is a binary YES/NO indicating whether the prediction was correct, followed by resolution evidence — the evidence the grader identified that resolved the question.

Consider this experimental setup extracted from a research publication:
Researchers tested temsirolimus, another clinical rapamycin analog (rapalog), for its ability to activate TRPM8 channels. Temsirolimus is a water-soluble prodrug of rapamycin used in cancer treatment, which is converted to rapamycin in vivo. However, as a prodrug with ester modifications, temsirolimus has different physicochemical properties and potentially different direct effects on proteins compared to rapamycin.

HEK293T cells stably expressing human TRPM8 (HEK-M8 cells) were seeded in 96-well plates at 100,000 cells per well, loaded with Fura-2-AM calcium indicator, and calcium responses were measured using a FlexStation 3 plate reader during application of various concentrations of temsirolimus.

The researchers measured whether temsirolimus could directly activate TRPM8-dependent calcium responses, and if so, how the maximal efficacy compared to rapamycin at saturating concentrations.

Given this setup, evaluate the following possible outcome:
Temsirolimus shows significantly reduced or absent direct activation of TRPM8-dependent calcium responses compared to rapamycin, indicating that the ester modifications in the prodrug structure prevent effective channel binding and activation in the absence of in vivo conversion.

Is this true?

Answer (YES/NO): YES